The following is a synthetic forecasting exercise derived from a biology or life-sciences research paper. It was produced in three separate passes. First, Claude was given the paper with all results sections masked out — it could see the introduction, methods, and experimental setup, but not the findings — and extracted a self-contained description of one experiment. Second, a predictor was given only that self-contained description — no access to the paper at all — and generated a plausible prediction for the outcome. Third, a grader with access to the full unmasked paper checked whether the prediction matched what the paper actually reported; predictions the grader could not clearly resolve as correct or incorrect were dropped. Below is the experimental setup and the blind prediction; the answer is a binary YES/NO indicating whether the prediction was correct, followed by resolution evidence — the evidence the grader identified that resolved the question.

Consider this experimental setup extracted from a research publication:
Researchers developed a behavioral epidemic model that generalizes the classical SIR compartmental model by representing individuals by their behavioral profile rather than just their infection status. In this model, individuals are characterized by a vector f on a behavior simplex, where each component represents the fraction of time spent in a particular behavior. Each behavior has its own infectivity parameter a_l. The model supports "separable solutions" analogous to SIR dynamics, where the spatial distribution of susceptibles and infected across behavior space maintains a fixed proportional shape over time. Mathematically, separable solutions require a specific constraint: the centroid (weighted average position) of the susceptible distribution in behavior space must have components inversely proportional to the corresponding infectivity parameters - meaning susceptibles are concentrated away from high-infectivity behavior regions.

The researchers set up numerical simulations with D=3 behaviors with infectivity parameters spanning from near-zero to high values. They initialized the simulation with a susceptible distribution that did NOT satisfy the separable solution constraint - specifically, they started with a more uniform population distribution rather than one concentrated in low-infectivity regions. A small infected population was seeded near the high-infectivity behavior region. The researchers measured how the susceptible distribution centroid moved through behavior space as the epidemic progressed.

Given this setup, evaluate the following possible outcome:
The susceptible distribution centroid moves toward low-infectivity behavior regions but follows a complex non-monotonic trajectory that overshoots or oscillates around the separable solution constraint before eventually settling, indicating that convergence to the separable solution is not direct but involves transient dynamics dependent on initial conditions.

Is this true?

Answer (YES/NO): NO